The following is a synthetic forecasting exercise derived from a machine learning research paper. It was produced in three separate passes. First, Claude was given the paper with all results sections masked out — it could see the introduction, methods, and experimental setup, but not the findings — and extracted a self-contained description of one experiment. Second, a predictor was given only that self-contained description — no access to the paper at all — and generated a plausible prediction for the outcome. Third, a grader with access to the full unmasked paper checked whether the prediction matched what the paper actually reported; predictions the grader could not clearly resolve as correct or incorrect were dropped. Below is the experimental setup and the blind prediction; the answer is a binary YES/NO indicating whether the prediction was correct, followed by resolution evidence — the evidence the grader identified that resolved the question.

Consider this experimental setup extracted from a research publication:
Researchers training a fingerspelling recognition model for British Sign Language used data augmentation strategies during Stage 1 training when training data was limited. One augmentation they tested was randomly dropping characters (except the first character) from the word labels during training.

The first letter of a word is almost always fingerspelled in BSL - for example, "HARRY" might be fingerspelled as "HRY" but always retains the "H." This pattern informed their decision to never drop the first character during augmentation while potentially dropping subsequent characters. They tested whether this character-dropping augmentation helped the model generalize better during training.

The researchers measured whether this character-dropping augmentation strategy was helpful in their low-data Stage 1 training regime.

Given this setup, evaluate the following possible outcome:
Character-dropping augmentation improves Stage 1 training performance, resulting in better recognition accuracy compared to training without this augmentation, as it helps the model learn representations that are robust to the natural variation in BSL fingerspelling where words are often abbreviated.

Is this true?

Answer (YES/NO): YES